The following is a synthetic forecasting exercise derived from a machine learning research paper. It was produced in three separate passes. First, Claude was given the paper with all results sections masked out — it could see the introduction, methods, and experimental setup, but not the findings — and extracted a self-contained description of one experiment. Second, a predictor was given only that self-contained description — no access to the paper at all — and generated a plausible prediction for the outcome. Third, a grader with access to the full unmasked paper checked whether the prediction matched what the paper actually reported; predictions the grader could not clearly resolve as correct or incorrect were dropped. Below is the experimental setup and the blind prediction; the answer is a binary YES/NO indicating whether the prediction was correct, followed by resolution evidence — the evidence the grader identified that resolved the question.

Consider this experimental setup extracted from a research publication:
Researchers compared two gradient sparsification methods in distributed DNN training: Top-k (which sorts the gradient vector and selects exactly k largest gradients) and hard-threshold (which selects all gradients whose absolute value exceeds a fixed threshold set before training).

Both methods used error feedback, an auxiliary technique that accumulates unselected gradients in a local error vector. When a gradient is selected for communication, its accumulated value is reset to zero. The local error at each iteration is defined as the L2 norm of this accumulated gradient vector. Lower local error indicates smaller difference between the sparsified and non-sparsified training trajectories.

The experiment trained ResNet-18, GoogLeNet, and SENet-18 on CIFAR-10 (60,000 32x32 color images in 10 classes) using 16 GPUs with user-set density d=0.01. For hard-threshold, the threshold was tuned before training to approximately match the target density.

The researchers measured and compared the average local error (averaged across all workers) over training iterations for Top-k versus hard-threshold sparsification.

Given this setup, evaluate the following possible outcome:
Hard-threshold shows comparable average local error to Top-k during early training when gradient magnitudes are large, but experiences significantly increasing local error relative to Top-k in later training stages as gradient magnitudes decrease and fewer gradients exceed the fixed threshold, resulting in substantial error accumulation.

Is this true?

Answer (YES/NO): NO